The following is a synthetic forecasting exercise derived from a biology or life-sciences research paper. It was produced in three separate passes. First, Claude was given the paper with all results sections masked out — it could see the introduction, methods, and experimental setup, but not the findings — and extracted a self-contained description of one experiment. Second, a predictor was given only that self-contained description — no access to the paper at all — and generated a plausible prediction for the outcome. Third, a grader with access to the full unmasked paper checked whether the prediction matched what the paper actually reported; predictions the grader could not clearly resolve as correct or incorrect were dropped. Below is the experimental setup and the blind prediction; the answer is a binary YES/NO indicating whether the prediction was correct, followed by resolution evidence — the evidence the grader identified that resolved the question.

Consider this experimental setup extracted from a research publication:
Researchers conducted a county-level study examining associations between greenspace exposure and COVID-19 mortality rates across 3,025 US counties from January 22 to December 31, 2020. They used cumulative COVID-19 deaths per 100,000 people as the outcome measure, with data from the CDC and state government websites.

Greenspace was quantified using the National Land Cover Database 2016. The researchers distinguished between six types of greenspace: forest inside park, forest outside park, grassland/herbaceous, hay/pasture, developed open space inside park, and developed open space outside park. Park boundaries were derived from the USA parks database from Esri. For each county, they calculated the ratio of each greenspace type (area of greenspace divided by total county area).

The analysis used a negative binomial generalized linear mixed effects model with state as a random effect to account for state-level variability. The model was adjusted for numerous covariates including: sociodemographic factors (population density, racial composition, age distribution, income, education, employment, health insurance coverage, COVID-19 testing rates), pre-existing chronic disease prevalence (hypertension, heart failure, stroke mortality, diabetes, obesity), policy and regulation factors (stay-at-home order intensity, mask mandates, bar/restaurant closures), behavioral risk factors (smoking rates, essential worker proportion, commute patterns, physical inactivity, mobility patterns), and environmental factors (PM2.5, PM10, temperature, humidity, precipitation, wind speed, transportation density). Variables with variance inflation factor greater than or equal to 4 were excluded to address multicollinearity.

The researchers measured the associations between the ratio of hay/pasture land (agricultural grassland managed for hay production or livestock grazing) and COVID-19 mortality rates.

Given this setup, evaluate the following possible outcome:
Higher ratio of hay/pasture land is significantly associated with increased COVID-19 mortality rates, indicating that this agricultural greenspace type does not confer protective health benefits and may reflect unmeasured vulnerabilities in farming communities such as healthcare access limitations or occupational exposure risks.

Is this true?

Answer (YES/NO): NO